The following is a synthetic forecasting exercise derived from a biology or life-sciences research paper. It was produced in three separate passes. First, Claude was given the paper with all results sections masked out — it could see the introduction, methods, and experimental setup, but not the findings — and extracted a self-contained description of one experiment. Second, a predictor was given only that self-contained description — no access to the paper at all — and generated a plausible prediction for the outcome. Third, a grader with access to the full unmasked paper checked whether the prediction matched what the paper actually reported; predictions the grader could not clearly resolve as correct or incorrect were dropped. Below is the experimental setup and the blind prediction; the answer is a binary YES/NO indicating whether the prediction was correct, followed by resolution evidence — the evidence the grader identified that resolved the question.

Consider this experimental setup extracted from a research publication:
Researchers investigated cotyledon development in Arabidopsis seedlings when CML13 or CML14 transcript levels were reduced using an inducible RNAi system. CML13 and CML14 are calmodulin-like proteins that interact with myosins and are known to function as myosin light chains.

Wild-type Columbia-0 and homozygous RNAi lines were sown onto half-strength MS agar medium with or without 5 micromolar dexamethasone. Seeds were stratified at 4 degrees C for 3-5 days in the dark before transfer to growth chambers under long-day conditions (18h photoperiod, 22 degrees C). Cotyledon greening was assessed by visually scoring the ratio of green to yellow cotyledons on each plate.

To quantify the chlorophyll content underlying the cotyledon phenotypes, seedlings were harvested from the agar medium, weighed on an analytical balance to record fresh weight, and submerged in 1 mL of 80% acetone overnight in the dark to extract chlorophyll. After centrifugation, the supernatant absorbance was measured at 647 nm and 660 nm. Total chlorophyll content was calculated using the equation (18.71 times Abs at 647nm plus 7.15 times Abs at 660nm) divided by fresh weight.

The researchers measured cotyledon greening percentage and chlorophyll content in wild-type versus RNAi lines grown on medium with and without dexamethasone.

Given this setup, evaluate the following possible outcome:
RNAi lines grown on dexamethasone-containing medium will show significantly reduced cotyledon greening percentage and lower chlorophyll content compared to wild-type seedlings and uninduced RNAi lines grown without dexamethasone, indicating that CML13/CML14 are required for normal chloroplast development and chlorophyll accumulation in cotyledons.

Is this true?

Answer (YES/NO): YES